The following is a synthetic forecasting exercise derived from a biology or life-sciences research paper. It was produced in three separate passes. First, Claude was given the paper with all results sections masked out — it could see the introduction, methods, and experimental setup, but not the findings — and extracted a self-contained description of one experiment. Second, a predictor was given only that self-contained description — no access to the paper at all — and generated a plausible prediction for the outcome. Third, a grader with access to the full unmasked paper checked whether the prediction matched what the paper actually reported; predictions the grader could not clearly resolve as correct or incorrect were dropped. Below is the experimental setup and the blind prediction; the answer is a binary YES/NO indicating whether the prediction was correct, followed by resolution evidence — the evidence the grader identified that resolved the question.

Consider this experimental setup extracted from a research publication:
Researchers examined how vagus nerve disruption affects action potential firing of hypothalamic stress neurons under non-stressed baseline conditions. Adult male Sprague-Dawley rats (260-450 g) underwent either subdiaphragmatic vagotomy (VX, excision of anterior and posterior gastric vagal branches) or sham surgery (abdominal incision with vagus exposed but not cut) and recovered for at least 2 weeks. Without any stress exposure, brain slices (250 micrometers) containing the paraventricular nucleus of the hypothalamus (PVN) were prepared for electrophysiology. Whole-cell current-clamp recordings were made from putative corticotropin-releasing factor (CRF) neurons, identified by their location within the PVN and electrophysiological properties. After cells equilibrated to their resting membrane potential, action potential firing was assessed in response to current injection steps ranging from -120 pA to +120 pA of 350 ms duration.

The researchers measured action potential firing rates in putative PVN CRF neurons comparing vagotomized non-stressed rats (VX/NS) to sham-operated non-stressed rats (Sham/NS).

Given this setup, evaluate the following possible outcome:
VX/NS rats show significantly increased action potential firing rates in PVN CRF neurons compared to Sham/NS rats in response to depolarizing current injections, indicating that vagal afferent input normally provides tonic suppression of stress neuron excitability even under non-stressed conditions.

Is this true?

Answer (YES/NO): YES